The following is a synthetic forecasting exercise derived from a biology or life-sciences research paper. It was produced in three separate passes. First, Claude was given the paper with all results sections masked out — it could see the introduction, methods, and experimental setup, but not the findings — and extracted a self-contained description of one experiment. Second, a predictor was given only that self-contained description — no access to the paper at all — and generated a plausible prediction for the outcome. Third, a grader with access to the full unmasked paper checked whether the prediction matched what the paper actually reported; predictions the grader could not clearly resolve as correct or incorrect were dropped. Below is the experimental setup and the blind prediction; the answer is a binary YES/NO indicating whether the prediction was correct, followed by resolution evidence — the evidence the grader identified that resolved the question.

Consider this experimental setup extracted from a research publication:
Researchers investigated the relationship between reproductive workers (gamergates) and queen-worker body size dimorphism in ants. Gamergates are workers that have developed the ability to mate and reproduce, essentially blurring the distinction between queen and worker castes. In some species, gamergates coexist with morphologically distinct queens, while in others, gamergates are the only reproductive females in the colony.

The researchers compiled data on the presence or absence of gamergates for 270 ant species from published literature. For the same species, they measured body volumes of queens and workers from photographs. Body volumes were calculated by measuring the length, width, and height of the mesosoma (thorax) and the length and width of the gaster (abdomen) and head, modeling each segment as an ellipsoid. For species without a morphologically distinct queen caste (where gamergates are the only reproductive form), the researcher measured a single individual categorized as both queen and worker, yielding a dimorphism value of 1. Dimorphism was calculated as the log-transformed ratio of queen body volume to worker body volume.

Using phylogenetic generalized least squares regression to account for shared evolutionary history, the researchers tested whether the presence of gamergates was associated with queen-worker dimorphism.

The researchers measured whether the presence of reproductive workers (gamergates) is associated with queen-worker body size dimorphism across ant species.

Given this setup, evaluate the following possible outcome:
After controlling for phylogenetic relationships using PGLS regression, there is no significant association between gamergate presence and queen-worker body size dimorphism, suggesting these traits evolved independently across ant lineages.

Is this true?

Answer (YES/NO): NO